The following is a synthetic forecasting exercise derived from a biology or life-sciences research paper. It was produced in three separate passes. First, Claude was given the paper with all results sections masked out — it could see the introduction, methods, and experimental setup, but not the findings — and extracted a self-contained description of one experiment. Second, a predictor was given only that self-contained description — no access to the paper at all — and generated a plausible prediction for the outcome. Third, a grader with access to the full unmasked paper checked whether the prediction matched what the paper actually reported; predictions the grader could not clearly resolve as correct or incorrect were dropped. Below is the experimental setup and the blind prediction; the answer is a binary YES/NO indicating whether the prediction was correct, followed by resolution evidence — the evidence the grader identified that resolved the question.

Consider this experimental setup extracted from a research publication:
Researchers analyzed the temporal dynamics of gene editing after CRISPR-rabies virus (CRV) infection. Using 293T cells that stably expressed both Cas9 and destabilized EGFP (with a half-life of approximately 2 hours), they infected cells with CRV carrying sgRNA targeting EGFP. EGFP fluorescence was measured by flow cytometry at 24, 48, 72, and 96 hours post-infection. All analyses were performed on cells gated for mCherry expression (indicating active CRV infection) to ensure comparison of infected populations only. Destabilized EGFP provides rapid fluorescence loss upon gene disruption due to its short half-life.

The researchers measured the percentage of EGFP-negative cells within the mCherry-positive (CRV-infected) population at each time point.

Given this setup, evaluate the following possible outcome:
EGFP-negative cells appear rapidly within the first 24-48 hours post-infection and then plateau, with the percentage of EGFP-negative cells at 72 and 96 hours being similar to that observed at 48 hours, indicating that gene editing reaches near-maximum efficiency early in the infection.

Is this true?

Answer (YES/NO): NO